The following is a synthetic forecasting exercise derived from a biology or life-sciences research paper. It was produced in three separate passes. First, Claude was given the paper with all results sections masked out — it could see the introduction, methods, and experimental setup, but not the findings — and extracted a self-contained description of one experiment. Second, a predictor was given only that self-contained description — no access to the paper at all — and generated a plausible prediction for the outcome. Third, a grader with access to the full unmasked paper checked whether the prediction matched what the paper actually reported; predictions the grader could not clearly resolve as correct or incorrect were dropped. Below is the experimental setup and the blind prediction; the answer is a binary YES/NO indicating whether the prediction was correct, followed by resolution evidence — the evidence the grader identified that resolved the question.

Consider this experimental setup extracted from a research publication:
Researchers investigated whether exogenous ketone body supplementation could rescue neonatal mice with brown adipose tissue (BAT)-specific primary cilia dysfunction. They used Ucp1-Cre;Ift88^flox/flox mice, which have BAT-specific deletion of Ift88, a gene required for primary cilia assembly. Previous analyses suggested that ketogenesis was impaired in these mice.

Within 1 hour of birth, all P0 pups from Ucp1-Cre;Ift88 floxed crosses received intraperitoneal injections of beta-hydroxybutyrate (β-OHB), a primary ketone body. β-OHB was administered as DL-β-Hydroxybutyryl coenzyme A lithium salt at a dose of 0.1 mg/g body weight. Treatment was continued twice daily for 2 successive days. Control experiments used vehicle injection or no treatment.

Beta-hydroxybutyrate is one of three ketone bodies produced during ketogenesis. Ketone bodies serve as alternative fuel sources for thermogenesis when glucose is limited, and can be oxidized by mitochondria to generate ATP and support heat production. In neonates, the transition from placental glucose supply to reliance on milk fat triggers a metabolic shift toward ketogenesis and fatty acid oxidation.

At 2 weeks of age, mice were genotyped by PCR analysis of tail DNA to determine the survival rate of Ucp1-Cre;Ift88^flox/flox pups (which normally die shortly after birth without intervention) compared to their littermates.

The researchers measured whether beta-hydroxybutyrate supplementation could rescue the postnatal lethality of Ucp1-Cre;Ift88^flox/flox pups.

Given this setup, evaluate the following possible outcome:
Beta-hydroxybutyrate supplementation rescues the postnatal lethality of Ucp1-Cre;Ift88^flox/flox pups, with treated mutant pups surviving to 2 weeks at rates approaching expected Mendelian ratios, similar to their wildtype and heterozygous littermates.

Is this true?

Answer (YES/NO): YES